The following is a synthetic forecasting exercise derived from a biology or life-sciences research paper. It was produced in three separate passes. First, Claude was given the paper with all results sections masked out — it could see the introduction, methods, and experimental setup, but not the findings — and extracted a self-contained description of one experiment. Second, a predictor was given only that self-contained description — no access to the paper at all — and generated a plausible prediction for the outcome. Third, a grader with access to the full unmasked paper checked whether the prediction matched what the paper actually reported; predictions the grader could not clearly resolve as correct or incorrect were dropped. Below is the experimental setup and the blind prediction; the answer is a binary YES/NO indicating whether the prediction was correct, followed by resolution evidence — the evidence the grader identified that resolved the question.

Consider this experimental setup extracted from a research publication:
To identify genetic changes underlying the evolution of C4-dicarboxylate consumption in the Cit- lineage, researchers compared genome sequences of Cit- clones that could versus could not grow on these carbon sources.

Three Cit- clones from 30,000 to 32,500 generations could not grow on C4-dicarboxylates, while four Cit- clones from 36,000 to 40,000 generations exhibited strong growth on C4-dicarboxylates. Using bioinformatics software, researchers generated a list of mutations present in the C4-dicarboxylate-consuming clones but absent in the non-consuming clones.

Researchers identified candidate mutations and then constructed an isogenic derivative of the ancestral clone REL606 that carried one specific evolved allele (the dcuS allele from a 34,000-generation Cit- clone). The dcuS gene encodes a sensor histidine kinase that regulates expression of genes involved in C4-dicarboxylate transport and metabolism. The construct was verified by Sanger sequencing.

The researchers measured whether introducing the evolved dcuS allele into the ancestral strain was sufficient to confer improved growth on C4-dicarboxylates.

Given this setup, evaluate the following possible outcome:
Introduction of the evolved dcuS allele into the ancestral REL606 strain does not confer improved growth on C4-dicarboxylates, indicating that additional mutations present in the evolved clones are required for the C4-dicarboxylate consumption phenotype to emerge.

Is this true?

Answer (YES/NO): NO